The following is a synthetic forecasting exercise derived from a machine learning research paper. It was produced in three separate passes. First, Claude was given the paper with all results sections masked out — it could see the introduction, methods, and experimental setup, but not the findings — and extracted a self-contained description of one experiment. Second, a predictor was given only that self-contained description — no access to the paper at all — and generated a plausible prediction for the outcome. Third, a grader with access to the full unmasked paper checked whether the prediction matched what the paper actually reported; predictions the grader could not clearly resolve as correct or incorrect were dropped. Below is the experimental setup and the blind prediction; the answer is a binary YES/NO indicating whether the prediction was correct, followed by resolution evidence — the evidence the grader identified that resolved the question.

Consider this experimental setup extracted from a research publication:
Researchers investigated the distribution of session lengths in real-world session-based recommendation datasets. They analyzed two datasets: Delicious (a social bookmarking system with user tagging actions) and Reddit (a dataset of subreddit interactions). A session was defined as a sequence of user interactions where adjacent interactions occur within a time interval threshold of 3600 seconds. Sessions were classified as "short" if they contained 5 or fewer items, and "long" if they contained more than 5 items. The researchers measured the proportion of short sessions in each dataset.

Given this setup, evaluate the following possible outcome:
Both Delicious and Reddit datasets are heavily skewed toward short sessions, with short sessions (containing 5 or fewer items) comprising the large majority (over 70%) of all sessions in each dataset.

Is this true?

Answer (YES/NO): NO